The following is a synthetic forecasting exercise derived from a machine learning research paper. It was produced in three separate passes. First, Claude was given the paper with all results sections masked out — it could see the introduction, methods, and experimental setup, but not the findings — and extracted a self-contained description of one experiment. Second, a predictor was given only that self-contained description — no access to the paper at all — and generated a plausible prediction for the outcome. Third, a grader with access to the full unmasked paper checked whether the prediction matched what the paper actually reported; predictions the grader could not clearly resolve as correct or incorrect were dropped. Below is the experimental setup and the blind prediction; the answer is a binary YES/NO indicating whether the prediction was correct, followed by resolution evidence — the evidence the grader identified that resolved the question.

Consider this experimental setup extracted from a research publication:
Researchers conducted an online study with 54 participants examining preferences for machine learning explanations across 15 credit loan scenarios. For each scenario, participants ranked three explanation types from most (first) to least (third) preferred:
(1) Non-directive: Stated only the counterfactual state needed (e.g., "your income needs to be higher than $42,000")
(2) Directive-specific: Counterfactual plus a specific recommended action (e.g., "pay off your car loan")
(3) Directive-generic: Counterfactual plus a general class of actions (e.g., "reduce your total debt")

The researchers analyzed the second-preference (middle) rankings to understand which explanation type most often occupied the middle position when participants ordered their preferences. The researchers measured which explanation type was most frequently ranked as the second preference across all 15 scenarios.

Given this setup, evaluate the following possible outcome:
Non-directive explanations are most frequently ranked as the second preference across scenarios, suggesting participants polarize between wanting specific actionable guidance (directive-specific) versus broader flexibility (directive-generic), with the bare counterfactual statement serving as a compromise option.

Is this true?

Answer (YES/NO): NO